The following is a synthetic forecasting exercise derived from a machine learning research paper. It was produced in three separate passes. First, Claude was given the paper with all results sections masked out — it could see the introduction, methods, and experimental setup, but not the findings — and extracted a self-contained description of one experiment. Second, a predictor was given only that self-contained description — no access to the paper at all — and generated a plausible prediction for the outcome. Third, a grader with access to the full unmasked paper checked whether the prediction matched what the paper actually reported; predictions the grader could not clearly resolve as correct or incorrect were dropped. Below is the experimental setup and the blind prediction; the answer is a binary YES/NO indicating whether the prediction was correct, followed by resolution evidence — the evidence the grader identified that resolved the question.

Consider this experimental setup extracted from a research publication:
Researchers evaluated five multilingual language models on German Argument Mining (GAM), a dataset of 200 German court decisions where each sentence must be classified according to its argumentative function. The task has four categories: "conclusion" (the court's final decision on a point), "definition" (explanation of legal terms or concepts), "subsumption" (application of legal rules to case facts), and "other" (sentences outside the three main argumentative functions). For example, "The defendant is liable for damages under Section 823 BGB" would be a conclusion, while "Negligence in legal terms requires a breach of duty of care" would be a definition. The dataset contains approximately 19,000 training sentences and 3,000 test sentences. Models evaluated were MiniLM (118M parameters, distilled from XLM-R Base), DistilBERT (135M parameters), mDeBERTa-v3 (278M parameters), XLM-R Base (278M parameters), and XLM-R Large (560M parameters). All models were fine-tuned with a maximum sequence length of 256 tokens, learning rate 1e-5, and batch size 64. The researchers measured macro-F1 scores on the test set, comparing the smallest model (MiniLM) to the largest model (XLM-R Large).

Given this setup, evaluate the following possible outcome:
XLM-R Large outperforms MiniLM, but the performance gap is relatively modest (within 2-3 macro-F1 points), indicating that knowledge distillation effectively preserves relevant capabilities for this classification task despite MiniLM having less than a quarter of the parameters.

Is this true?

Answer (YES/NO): NO